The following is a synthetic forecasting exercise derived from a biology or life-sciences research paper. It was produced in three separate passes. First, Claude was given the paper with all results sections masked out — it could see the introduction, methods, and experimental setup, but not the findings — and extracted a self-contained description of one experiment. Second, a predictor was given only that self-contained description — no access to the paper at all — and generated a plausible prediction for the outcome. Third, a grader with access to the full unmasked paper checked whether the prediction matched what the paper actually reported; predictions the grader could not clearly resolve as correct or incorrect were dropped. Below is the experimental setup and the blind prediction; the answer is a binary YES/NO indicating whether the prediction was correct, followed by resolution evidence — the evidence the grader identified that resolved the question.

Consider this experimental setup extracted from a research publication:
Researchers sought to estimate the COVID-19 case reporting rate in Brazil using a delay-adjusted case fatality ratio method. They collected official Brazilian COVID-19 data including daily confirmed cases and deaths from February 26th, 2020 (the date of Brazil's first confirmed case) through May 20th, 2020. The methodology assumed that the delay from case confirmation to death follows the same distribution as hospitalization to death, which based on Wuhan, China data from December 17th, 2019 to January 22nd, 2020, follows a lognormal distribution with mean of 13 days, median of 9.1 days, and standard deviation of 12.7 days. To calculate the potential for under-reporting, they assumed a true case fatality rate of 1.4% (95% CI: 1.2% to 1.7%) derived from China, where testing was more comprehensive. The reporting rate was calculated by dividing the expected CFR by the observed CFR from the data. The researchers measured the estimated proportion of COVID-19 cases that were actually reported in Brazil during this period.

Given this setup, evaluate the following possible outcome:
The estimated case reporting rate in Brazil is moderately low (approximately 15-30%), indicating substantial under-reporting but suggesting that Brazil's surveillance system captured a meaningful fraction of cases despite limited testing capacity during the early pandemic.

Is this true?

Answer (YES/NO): NO